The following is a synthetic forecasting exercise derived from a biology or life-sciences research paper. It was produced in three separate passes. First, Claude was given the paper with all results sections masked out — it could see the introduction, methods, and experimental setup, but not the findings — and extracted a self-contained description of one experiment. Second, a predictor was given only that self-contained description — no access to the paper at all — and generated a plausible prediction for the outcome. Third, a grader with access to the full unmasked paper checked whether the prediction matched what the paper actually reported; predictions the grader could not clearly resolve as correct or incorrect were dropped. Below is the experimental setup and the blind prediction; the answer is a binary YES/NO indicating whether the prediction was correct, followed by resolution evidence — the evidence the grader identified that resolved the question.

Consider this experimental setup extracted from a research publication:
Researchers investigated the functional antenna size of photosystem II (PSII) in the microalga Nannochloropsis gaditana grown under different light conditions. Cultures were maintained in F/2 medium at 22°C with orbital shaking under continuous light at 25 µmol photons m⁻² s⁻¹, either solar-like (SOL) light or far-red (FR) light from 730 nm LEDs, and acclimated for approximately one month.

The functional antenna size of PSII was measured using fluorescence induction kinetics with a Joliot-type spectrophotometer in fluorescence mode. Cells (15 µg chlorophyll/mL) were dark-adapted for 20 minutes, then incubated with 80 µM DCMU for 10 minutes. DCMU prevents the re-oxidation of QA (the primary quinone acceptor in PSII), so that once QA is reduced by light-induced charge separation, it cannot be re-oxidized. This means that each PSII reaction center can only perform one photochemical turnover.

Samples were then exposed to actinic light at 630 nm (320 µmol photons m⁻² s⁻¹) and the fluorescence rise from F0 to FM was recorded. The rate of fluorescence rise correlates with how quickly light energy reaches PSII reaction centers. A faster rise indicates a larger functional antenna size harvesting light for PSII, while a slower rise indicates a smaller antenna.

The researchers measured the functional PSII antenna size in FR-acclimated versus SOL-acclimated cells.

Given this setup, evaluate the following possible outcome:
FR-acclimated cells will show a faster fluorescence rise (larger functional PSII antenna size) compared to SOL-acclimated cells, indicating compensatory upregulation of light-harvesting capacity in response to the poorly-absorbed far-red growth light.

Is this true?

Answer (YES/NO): NO